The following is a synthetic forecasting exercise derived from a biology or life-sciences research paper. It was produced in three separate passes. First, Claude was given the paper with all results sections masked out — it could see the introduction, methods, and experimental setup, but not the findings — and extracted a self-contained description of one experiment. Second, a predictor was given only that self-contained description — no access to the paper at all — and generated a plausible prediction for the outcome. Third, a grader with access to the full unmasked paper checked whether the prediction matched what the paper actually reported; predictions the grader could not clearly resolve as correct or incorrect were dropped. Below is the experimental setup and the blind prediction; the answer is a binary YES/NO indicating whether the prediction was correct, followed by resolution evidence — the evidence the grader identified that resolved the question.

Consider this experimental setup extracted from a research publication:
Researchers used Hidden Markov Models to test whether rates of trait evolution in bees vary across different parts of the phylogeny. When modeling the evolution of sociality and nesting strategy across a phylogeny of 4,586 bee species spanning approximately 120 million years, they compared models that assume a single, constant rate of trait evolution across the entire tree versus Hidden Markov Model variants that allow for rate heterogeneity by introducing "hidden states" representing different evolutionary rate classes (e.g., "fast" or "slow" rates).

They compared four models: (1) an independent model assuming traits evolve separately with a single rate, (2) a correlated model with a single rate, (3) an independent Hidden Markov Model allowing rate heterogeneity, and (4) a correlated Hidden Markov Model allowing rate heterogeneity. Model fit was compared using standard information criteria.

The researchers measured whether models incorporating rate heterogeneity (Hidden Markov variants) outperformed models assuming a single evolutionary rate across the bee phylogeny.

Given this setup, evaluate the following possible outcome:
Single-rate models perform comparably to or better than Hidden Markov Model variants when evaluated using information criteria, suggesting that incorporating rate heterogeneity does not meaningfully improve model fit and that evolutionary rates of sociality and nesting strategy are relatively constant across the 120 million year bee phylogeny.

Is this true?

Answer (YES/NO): NO